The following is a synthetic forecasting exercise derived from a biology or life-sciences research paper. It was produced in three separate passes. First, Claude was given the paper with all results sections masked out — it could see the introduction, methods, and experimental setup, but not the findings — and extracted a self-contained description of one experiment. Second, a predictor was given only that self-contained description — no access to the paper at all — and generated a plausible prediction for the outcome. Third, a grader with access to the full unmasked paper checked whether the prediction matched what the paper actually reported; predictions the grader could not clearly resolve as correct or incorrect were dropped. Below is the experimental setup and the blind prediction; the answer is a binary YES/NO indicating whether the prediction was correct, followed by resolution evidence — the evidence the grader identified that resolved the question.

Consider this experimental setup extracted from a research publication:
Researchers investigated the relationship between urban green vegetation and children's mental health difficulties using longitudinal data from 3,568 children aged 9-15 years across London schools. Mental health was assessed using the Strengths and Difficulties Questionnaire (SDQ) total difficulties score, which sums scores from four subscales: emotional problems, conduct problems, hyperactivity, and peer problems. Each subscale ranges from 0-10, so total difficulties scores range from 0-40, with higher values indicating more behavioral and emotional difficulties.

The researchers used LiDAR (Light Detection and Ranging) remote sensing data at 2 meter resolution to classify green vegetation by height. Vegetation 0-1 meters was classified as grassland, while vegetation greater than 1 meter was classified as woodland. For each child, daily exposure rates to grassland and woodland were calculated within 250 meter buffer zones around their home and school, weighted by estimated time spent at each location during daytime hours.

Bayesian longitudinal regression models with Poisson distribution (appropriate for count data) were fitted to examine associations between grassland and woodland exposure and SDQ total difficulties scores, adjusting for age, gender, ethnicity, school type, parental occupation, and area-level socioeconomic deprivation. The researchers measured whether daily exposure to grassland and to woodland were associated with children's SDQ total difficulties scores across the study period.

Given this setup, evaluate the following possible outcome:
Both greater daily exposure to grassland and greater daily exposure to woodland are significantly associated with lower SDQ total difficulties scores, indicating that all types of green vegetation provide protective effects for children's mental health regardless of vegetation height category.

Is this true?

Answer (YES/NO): NO